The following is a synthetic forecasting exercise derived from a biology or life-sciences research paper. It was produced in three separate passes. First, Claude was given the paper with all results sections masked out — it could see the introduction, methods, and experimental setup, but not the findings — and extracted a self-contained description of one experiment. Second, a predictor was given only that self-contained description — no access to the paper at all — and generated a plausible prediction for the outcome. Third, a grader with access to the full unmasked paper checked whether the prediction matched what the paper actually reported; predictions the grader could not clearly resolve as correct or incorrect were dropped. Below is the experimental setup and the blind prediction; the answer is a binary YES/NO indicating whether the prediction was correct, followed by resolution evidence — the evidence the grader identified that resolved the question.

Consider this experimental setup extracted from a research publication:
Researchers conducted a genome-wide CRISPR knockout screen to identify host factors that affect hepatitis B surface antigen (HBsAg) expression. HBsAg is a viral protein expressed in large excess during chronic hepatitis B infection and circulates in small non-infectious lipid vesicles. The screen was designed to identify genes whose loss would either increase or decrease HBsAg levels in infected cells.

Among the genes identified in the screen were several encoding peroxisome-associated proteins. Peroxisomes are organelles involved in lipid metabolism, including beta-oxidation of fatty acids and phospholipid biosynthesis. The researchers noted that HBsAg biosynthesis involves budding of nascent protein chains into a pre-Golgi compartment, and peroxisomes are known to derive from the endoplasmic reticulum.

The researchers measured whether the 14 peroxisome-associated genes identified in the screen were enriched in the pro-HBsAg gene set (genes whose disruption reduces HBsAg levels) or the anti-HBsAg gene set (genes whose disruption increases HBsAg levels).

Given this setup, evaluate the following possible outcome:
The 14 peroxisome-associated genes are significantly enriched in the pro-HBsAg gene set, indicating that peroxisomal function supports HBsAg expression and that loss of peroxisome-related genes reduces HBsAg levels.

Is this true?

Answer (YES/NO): YES